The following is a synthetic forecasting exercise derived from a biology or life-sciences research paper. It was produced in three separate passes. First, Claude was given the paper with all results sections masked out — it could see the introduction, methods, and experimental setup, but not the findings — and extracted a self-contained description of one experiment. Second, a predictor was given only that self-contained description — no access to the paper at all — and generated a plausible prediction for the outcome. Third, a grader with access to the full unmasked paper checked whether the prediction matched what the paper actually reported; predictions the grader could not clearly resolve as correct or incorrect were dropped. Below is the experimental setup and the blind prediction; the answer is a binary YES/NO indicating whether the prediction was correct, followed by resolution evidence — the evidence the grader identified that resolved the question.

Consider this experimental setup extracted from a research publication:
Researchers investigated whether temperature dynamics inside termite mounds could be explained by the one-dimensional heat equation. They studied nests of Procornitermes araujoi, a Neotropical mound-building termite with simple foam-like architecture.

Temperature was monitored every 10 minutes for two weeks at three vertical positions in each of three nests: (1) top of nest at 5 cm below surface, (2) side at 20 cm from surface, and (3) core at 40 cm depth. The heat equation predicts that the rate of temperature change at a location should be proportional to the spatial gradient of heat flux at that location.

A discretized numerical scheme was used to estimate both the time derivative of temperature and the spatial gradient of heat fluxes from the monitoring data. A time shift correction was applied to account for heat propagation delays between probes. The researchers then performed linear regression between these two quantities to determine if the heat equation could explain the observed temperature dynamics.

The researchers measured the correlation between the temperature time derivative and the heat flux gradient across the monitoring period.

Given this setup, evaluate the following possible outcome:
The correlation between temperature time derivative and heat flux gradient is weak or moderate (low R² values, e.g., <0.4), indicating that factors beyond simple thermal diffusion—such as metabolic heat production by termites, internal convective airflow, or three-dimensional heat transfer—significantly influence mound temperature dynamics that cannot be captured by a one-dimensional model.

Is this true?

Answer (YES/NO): NO